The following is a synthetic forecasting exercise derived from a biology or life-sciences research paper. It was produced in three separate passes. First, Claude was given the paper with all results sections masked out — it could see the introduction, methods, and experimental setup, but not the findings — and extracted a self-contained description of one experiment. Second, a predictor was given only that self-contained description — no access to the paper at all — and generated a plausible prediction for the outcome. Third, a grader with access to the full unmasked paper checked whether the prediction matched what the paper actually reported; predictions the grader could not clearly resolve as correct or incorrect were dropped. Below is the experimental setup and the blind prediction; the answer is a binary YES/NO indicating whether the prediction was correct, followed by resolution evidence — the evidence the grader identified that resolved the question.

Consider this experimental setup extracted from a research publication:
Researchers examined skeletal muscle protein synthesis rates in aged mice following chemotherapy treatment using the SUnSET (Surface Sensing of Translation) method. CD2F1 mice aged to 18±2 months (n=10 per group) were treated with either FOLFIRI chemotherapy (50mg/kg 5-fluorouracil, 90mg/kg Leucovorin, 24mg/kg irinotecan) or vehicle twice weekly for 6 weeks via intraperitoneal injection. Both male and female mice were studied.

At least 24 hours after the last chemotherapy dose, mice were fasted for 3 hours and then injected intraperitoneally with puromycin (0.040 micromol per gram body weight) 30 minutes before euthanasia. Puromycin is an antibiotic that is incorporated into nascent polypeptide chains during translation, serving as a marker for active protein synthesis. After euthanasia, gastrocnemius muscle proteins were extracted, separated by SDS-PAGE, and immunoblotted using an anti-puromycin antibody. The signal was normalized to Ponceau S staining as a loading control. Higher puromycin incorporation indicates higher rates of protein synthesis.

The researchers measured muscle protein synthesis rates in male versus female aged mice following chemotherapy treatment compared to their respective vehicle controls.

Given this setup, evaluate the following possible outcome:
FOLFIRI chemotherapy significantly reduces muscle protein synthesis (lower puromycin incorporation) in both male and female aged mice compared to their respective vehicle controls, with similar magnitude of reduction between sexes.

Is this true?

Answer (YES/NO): YES